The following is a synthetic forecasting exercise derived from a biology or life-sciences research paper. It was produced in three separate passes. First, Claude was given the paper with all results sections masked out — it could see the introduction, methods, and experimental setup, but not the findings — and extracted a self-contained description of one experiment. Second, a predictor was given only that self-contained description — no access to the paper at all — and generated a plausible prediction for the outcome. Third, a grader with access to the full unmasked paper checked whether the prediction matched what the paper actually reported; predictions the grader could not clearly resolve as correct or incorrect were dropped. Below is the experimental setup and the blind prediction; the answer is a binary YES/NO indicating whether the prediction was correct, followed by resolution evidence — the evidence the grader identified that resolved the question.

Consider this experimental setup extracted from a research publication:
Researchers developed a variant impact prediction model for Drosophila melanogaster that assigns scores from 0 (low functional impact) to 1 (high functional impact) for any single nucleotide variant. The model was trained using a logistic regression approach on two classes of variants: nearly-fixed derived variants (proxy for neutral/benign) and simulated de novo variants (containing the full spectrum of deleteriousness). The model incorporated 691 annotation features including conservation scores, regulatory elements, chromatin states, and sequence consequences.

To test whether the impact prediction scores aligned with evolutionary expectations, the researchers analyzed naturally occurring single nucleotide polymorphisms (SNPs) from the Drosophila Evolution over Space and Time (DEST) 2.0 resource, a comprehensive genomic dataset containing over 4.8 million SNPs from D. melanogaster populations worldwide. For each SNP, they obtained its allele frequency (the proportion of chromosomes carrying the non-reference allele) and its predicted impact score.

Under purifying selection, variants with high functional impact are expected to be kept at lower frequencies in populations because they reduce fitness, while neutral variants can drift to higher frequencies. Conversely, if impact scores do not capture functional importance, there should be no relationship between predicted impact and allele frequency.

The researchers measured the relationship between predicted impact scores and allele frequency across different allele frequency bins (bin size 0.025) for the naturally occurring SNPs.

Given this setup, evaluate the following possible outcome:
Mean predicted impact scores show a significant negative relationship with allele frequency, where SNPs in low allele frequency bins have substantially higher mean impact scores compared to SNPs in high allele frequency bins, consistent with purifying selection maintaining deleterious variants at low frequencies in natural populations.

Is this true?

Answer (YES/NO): YES